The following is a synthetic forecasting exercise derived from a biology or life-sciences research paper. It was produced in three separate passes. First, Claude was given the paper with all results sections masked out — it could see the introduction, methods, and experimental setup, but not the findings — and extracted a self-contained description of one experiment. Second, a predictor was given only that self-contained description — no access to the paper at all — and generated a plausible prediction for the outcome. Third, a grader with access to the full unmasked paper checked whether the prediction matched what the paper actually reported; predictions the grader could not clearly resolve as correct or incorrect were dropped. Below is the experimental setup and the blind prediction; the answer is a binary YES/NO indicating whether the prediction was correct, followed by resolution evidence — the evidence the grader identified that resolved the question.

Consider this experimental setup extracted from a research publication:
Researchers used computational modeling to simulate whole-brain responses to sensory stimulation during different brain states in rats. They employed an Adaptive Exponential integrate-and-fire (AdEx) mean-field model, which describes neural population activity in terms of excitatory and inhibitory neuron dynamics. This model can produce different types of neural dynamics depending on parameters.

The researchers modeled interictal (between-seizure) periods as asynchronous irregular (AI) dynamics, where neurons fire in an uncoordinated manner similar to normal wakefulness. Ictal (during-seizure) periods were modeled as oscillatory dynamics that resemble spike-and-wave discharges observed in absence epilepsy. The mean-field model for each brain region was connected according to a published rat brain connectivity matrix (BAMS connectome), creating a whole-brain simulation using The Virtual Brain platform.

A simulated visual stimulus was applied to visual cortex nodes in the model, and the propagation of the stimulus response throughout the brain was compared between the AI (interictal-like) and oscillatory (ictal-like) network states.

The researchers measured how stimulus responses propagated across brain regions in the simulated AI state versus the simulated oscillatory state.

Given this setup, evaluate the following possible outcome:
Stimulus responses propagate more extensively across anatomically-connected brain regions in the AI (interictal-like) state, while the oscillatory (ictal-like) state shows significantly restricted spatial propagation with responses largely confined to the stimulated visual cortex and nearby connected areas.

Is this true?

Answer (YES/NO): YES